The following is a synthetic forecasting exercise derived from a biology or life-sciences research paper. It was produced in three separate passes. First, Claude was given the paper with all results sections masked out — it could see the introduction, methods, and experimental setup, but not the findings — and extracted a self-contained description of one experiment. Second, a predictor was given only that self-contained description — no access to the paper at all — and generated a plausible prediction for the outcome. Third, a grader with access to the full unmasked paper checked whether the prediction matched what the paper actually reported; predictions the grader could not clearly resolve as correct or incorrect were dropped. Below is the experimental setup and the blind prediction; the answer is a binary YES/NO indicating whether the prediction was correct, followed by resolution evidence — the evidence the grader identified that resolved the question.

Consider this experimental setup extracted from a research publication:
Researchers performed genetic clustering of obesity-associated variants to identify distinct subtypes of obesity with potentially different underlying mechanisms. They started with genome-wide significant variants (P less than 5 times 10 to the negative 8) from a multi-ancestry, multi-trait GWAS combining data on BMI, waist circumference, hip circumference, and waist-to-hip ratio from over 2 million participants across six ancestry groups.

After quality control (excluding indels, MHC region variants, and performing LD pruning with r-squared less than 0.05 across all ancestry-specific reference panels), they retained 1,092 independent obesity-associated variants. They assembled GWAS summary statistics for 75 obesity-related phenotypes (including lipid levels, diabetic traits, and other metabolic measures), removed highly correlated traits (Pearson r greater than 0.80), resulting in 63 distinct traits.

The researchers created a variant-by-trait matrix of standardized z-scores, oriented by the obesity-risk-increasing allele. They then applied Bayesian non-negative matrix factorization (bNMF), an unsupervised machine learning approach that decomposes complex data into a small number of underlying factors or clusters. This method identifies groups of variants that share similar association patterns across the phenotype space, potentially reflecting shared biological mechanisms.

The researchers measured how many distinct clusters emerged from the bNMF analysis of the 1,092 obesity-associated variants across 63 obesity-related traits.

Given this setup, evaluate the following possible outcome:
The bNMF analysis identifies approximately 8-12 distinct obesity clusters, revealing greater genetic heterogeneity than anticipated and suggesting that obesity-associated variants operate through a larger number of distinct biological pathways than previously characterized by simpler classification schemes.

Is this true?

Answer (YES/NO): YES